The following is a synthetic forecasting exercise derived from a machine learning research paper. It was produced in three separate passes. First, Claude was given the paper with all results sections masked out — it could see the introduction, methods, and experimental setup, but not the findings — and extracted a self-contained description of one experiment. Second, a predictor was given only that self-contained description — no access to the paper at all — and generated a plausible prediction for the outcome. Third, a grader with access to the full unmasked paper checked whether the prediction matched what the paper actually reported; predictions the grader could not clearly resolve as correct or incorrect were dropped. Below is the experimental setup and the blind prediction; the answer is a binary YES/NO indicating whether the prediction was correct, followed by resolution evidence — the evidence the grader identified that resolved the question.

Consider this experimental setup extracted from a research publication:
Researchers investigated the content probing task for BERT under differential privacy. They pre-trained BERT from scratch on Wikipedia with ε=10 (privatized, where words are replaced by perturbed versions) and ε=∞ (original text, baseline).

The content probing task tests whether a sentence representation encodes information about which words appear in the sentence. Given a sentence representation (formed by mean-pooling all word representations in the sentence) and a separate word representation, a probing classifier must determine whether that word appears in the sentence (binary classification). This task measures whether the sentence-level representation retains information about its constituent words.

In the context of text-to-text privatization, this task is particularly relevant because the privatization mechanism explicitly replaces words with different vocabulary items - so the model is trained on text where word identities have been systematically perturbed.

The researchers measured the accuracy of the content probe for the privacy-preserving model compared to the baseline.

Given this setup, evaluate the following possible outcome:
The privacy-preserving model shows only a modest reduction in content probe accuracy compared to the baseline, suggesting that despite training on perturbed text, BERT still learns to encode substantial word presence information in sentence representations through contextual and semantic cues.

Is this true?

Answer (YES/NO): NO